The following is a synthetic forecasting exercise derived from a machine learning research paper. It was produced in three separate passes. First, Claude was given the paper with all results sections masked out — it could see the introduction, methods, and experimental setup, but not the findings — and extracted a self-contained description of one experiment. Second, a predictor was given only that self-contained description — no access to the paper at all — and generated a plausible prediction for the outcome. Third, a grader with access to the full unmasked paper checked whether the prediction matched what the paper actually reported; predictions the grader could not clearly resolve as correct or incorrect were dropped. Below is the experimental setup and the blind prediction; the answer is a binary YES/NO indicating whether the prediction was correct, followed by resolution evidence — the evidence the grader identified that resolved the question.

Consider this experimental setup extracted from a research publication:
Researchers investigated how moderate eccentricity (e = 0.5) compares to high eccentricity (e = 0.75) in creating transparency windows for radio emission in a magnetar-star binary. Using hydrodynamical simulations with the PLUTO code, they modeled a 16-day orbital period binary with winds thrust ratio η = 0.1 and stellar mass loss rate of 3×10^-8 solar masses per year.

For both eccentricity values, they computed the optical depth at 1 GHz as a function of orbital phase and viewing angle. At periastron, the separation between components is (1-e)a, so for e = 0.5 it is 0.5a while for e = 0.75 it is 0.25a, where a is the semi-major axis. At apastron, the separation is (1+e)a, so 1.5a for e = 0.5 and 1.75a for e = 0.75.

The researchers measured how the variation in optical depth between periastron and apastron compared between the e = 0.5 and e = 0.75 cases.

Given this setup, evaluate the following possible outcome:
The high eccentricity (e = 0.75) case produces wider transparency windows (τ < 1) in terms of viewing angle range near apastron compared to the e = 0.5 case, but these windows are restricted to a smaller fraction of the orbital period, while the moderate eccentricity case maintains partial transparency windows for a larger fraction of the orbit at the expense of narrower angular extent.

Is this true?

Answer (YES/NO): NO